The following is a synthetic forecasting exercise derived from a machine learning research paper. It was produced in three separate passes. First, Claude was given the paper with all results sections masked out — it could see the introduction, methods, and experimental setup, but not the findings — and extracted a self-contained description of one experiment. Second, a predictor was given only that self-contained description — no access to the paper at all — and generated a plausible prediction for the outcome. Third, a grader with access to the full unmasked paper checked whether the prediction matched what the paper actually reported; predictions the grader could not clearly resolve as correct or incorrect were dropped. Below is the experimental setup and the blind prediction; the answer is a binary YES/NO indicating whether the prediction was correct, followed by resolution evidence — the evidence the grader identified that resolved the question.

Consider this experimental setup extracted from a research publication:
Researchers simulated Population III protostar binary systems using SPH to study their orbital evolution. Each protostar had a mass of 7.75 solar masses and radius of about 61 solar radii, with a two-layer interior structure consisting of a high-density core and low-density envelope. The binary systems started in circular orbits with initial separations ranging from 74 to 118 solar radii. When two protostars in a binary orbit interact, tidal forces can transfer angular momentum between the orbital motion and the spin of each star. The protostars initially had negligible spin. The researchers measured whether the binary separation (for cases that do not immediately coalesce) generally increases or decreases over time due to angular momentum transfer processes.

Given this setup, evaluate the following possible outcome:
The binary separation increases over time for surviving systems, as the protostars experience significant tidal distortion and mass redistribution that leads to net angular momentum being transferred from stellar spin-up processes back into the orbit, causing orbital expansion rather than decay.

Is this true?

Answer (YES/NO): NO